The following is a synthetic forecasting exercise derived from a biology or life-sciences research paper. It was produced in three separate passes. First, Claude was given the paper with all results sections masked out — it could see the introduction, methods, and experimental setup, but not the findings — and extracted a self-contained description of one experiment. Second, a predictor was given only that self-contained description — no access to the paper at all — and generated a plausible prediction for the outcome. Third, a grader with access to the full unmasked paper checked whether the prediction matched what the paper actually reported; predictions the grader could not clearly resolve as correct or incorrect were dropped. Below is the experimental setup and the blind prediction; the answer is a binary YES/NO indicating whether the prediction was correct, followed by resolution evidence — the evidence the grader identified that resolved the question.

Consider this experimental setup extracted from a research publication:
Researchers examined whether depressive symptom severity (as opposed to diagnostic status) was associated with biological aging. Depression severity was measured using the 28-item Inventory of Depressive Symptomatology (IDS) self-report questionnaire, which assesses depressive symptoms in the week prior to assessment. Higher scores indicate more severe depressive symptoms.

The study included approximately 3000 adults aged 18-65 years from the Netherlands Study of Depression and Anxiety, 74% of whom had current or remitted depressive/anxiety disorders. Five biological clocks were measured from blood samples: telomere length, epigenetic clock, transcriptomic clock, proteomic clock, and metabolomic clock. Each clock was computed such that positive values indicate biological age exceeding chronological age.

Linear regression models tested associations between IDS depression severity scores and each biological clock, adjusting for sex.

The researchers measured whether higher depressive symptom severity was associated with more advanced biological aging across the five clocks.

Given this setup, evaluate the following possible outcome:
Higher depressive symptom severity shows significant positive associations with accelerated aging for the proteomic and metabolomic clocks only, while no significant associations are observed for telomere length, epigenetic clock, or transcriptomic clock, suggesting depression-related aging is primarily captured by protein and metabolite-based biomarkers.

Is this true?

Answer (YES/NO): NO